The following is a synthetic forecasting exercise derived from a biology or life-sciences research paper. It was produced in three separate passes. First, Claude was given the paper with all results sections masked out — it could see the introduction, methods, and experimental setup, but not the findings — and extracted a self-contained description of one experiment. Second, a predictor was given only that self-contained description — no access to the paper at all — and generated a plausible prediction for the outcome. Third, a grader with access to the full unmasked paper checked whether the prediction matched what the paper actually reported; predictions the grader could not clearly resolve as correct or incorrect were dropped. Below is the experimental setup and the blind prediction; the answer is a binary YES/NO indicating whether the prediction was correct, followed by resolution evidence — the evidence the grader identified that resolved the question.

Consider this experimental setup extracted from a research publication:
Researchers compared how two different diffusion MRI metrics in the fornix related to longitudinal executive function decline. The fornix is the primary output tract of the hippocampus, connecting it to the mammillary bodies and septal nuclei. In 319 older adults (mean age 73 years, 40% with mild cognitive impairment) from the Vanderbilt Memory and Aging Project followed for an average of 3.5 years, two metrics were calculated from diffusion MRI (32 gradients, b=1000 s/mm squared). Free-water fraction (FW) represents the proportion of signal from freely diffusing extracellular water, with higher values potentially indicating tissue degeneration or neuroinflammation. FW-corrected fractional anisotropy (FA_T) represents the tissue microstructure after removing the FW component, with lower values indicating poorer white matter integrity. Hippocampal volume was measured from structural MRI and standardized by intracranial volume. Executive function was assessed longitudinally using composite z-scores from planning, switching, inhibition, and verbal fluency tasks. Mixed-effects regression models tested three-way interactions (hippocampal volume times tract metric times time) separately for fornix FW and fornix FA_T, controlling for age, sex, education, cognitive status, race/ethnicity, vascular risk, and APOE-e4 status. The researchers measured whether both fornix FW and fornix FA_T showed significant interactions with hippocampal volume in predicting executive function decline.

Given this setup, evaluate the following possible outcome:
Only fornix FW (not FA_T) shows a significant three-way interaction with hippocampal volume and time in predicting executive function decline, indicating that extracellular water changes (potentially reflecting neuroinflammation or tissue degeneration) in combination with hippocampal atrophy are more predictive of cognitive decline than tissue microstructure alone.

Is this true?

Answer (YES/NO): NO